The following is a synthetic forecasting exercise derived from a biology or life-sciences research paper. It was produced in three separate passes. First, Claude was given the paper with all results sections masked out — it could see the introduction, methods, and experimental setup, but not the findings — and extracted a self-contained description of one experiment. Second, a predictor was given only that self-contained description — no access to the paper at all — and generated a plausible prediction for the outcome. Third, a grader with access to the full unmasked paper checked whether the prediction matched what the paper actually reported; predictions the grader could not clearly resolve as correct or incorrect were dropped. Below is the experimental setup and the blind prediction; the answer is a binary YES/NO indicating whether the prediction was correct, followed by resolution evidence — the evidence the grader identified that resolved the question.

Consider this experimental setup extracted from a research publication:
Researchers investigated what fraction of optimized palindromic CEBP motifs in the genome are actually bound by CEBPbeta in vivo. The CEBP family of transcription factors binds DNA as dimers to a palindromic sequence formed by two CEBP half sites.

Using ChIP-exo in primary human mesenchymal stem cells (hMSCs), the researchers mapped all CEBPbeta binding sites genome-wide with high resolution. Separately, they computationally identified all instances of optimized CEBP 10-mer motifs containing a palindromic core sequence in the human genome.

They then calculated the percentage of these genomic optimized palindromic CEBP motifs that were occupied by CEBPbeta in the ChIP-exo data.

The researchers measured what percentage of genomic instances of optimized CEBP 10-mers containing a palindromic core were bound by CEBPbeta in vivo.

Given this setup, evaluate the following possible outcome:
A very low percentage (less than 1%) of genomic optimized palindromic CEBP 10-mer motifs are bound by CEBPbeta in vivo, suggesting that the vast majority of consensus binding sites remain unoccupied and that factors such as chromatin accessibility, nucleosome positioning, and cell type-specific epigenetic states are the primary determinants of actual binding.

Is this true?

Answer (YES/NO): NO